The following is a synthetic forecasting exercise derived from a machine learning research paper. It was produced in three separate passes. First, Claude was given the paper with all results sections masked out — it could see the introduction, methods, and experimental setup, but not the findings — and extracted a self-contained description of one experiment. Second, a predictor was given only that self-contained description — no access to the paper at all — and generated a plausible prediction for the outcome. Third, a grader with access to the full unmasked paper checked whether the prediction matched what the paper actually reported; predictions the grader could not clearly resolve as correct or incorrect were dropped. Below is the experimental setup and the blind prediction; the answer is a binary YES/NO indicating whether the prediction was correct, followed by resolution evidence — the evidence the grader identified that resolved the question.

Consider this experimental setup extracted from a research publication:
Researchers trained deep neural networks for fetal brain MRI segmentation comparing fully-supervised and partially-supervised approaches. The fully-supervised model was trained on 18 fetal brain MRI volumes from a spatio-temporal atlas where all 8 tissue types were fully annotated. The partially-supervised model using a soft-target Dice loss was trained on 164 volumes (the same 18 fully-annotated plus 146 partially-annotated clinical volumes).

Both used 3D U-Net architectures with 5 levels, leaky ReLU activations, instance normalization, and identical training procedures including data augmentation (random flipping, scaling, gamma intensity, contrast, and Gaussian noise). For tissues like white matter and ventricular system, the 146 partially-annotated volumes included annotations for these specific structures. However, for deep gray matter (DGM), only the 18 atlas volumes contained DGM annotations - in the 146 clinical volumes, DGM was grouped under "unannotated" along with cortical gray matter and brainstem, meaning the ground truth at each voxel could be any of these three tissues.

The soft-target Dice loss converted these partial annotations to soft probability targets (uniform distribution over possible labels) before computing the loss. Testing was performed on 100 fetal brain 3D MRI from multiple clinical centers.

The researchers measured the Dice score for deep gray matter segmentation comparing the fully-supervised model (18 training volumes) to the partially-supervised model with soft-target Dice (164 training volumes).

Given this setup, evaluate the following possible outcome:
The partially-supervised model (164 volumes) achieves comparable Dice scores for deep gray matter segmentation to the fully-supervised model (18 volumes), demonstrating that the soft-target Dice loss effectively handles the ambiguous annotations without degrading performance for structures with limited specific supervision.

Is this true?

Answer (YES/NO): NO